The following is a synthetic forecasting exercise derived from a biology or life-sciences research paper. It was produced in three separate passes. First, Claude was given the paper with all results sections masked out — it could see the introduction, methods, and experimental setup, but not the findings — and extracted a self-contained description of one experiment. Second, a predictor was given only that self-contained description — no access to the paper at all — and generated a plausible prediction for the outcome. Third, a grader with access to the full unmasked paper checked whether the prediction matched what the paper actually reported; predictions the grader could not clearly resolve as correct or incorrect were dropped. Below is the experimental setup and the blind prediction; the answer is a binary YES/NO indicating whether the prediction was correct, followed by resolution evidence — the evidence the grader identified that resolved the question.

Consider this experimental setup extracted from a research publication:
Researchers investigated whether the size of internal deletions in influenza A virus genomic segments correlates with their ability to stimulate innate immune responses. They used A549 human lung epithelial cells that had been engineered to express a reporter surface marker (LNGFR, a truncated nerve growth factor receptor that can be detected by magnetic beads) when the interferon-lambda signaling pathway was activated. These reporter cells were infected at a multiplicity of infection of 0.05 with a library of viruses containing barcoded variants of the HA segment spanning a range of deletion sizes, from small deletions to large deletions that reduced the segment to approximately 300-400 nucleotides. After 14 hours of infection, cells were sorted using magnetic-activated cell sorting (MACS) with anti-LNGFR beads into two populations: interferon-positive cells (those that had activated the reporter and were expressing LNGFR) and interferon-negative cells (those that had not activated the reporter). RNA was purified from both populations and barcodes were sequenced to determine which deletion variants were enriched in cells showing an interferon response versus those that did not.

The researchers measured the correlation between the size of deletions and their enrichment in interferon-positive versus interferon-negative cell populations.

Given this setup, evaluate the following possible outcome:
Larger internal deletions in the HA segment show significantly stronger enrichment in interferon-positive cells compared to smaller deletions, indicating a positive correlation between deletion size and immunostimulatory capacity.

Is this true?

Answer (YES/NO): NO